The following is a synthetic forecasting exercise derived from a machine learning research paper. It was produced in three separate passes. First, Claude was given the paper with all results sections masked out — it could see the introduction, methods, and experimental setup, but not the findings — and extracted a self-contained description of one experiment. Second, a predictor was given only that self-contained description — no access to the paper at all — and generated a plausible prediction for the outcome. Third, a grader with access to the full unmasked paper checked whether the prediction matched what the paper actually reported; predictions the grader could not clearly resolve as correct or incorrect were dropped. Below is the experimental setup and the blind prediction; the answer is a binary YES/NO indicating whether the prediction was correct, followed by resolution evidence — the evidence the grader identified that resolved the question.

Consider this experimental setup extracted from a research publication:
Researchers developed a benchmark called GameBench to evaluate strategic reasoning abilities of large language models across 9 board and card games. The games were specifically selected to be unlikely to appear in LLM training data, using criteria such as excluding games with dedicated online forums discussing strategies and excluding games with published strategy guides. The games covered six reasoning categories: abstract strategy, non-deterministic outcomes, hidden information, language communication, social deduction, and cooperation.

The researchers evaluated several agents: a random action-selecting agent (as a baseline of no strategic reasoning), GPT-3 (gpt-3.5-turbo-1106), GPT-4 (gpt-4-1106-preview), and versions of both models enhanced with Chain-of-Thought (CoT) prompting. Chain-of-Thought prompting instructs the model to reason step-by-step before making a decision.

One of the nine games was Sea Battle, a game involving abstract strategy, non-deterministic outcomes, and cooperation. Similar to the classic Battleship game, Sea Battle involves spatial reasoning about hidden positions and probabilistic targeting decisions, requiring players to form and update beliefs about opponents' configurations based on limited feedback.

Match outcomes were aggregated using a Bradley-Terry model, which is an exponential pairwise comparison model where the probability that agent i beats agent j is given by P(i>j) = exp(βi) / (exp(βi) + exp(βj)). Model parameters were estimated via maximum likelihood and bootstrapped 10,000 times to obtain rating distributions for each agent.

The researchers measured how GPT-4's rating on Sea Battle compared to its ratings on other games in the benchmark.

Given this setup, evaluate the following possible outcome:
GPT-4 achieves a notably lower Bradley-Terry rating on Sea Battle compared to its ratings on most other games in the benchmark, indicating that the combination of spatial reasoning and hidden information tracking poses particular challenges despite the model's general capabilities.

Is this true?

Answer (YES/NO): YES